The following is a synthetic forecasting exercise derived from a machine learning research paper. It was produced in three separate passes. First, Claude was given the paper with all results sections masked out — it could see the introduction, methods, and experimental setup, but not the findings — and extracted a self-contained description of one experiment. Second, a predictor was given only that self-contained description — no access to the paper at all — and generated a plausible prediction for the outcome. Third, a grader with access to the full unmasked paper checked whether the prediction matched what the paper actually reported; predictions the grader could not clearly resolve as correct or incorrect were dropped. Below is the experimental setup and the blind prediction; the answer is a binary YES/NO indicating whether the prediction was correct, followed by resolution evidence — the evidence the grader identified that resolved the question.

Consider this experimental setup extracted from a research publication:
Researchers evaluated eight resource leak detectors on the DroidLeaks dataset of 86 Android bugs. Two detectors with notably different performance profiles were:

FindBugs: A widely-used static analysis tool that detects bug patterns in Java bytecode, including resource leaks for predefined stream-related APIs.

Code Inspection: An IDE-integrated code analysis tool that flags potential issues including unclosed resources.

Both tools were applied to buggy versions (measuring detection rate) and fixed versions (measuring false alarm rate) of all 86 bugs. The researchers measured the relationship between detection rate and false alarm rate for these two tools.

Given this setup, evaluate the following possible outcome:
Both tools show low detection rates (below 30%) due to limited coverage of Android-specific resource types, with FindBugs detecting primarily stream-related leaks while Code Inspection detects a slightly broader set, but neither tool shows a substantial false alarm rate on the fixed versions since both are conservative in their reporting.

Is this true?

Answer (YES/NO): NO